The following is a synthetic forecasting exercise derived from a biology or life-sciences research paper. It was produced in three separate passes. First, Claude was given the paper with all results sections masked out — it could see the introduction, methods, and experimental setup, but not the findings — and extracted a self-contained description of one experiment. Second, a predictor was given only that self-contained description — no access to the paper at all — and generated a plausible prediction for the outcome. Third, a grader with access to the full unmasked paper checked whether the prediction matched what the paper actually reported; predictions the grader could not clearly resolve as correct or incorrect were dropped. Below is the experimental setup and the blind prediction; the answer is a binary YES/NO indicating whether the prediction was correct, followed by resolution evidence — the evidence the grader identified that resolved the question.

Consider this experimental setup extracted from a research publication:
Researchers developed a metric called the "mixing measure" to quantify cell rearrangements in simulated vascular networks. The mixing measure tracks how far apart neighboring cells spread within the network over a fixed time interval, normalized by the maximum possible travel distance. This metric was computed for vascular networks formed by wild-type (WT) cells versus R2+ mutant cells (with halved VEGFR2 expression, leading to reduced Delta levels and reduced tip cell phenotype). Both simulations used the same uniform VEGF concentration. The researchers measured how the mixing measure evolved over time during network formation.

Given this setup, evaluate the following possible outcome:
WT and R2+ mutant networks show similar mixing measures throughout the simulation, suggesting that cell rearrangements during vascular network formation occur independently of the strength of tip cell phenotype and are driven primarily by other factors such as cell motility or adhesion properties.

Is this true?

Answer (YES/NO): NO